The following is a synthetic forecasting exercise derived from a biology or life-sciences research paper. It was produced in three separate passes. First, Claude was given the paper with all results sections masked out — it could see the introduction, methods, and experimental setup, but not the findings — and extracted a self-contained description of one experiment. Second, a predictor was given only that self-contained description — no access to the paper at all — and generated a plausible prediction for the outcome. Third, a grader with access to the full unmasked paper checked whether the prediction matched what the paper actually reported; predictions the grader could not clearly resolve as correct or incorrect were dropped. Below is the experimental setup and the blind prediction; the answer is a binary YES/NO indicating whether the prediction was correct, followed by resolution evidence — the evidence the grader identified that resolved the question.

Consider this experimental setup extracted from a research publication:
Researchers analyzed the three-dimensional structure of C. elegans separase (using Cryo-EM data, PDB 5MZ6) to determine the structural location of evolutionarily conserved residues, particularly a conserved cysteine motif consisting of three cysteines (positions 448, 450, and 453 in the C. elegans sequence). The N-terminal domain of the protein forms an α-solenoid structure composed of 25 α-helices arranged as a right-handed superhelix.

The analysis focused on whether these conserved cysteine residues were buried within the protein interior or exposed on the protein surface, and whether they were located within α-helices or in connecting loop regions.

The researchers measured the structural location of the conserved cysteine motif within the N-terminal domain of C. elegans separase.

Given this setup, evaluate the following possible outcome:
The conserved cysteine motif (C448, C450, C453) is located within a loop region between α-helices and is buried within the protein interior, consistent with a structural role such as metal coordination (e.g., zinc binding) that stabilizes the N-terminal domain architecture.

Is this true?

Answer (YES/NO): NO